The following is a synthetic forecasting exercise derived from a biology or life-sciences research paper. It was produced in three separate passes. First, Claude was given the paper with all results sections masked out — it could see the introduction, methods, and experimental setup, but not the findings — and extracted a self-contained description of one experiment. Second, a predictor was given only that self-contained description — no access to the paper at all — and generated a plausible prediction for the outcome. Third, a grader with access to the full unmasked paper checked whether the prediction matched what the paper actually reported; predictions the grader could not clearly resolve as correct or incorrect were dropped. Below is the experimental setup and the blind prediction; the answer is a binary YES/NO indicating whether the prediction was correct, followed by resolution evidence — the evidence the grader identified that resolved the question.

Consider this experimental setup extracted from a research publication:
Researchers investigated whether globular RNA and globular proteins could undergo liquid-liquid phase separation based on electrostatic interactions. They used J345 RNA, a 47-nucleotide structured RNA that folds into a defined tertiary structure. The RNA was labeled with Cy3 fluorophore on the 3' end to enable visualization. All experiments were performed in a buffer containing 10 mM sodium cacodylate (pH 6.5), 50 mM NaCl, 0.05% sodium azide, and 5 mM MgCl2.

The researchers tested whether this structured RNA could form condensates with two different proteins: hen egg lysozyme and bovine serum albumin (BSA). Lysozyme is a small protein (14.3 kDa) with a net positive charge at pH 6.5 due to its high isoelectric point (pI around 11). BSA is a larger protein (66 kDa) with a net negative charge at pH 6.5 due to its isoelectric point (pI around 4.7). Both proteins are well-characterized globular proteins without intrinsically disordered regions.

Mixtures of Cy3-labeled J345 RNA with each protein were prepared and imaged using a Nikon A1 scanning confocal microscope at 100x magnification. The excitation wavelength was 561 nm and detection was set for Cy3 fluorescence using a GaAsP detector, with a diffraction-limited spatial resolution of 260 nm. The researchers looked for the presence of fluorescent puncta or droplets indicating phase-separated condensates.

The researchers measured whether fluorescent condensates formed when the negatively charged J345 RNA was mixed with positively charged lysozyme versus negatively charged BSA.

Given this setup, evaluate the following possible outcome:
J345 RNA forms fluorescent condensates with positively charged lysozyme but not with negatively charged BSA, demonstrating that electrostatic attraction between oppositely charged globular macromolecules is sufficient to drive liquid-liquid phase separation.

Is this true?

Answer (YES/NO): YES